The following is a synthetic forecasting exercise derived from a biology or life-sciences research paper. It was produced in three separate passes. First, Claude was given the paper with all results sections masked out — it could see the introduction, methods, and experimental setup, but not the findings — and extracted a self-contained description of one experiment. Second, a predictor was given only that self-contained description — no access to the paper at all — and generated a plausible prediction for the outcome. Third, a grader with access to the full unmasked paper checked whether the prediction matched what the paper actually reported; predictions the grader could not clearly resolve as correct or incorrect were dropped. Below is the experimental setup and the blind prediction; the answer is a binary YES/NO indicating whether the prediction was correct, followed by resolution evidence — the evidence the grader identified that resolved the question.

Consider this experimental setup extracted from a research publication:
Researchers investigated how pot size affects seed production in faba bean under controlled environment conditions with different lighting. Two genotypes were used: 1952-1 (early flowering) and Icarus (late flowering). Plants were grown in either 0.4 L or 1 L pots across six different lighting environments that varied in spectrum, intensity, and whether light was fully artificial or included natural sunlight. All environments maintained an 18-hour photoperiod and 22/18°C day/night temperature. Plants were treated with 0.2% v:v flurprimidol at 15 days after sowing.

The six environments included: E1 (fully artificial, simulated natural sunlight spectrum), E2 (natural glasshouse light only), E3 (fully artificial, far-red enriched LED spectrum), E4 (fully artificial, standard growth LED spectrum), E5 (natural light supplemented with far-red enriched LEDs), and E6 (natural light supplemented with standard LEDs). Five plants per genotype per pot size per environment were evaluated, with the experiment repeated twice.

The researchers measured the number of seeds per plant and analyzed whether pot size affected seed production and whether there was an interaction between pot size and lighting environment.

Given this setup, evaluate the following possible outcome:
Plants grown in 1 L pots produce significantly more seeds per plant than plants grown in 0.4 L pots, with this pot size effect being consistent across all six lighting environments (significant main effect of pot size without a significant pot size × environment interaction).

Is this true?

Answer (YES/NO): NO